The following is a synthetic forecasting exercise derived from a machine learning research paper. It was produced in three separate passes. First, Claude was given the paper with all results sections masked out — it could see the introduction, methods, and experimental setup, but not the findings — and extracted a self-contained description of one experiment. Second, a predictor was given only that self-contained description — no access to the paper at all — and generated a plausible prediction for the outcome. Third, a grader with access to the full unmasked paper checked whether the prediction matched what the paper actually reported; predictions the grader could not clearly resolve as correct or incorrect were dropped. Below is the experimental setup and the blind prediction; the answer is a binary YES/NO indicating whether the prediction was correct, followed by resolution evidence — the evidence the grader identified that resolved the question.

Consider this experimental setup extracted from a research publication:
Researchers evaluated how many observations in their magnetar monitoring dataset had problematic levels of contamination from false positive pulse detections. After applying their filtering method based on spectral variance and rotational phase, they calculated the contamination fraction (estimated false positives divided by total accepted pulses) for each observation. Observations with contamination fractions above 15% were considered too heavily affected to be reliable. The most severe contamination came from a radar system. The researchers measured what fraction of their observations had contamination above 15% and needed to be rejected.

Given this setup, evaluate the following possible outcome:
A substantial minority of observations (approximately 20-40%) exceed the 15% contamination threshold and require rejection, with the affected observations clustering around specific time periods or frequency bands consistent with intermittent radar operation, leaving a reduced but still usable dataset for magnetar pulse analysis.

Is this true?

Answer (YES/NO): NO